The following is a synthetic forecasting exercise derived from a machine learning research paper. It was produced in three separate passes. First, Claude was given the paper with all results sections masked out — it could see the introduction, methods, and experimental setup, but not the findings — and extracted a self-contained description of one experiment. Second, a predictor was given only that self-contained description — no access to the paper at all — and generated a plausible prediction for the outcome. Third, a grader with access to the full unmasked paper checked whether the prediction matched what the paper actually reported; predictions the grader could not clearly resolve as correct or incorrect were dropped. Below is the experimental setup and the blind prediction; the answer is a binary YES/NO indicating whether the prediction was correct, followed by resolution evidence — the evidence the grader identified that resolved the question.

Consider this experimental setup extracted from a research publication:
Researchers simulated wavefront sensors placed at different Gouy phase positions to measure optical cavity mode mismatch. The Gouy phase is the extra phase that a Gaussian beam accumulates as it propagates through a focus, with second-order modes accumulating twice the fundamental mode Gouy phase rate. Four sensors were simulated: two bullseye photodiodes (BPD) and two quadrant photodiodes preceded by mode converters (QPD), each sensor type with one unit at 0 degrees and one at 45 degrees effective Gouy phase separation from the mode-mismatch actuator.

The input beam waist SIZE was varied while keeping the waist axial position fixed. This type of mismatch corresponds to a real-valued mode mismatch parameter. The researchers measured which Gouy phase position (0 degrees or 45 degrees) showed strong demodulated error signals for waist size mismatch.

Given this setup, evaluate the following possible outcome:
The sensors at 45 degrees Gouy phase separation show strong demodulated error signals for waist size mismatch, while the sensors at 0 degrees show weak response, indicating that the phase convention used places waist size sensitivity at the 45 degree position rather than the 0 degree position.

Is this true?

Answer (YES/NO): YES